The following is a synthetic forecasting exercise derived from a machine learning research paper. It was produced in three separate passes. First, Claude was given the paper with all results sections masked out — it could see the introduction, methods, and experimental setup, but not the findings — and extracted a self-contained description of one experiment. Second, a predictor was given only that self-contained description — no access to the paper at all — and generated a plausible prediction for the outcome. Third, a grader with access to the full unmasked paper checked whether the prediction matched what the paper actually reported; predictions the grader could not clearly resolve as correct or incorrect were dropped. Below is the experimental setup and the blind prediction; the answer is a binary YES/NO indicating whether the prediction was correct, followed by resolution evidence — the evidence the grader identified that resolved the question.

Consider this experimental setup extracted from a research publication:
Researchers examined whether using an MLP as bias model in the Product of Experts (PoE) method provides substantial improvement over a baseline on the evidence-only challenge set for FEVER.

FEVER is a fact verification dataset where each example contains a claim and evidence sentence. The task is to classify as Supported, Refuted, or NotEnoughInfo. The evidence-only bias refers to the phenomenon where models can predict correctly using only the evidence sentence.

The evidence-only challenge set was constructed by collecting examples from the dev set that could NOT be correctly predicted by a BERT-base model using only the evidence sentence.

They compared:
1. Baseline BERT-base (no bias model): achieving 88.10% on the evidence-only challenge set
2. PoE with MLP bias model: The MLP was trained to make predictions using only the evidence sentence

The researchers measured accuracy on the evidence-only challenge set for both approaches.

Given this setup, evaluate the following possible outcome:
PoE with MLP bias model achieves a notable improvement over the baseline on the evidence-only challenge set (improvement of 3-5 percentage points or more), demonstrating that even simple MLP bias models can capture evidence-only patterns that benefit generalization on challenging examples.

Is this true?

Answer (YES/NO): YES